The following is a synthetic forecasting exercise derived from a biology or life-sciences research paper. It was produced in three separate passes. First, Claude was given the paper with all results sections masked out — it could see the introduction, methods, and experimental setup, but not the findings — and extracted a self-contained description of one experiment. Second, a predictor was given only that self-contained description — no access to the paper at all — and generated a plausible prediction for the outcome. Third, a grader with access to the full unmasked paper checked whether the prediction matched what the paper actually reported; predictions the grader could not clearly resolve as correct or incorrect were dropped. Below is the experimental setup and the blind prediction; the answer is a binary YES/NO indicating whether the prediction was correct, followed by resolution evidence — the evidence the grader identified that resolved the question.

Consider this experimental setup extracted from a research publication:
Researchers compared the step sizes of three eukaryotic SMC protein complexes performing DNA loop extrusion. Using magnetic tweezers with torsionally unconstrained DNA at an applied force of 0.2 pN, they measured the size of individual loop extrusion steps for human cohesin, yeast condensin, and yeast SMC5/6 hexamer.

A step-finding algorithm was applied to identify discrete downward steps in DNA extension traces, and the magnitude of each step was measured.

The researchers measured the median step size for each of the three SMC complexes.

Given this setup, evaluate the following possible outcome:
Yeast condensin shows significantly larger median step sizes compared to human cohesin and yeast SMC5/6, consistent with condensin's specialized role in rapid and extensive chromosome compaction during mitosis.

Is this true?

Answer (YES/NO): NO